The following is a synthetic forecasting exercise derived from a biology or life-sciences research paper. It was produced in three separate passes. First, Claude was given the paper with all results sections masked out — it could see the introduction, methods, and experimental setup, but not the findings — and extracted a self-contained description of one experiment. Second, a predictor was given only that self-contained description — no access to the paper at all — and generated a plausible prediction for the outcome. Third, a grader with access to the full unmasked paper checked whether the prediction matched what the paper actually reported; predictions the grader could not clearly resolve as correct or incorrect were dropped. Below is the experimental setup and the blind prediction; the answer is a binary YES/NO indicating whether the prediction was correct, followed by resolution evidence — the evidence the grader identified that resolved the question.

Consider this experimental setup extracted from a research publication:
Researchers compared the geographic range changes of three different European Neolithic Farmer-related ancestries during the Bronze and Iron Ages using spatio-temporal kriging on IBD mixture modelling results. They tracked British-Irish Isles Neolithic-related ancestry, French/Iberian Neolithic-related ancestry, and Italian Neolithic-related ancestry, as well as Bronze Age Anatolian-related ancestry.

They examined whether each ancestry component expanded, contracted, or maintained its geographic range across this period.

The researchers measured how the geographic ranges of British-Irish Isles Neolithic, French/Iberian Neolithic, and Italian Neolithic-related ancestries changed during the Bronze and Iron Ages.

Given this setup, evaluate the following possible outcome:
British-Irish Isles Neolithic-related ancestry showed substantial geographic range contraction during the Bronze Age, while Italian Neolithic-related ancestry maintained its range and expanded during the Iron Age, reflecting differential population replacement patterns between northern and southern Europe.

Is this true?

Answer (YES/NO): NO